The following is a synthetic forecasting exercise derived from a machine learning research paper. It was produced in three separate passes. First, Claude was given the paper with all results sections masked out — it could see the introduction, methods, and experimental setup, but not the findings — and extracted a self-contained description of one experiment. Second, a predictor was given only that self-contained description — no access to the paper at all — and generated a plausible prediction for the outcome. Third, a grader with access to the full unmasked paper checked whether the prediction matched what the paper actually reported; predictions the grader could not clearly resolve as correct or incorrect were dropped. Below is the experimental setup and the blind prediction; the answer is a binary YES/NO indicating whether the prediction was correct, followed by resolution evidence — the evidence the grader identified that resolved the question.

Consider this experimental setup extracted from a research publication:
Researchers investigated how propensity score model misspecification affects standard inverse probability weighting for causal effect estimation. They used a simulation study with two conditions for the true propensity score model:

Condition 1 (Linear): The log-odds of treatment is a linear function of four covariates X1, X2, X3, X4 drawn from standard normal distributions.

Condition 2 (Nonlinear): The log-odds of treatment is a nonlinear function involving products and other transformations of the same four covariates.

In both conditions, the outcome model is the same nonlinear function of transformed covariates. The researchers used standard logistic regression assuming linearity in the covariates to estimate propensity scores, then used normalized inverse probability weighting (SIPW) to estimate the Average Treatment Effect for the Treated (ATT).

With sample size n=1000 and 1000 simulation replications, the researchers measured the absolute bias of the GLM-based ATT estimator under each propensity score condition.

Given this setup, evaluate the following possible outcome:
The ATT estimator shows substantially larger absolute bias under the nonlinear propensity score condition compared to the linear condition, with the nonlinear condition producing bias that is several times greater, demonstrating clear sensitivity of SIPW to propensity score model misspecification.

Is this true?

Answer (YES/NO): YES